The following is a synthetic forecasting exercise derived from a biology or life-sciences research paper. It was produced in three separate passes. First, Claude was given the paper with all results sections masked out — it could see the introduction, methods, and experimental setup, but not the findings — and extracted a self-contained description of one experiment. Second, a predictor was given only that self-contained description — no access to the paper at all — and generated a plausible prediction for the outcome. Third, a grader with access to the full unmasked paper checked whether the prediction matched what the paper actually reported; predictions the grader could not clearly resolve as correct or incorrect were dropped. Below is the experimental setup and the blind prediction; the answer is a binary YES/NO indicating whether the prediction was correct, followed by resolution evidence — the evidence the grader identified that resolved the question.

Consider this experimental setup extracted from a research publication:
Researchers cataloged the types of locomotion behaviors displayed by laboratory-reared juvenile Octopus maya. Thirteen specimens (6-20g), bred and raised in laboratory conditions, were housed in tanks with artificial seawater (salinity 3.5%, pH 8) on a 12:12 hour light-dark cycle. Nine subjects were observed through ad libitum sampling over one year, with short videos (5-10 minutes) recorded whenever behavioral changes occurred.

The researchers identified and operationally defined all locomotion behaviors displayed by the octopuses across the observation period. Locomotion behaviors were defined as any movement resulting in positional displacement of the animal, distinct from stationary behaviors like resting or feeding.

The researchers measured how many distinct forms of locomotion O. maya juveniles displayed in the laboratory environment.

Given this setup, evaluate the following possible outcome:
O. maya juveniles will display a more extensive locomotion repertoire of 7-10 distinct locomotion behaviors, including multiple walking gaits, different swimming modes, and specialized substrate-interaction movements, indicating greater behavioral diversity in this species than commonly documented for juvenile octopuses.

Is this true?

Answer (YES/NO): NO